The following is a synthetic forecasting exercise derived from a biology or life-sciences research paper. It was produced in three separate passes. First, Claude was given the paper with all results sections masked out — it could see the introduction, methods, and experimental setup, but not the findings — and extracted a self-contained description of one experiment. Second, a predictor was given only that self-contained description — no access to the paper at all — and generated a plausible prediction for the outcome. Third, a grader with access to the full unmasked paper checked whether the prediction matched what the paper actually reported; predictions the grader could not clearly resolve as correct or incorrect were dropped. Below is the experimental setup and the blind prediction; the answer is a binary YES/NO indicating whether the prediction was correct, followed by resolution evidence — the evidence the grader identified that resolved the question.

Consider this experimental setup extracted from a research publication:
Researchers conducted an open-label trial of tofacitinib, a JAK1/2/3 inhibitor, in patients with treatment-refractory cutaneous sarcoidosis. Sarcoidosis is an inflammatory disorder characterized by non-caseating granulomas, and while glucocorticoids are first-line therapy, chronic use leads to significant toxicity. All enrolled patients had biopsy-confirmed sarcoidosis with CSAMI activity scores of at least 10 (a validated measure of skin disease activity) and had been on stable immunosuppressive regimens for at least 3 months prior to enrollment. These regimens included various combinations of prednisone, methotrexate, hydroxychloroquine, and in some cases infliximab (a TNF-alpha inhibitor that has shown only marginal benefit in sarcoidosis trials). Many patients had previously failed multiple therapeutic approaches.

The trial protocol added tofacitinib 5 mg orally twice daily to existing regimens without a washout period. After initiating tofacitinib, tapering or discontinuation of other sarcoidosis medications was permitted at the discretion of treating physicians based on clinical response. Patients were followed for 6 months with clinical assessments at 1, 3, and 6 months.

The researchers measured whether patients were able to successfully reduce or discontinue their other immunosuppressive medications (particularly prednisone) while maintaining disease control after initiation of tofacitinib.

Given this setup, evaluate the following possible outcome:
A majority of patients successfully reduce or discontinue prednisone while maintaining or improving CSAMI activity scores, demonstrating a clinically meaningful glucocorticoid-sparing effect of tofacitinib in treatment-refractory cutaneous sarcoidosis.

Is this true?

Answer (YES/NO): YES